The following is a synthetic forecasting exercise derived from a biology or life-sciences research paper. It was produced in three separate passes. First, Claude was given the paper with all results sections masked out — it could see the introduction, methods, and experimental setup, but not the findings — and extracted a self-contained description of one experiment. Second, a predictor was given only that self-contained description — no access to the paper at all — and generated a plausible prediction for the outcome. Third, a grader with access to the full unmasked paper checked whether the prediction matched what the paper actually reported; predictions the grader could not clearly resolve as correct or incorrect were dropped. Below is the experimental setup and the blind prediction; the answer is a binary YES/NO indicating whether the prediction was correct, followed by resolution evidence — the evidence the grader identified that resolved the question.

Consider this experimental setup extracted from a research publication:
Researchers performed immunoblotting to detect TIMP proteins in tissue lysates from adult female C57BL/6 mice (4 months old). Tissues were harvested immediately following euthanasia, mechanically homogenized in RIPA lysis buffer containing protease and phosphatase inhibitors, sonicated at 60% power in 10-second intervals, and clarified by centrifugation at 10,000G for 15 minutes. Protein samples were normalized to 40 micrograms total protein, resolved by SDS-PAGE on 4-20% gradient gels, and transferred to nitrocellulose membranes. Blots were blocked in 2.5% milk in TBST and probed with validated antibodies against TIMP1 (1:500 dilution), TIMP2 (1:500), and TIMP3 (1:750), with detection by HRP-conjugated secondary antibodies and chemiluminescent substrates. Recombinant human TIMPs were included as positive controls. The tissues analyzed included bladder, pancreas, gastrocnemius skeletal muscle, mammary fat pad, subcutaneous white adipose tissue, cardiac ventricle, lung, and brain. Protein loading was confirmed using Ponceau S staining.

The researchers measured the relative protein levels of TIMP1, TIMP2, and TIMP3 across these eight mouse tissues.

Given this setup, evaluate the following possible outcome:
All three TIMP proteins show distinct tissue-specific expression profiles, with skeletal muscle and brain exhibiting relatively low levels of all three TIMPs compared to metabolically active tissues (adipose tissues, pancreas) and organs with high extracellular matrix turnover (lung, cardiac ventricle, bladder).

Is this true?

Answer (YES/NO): NO